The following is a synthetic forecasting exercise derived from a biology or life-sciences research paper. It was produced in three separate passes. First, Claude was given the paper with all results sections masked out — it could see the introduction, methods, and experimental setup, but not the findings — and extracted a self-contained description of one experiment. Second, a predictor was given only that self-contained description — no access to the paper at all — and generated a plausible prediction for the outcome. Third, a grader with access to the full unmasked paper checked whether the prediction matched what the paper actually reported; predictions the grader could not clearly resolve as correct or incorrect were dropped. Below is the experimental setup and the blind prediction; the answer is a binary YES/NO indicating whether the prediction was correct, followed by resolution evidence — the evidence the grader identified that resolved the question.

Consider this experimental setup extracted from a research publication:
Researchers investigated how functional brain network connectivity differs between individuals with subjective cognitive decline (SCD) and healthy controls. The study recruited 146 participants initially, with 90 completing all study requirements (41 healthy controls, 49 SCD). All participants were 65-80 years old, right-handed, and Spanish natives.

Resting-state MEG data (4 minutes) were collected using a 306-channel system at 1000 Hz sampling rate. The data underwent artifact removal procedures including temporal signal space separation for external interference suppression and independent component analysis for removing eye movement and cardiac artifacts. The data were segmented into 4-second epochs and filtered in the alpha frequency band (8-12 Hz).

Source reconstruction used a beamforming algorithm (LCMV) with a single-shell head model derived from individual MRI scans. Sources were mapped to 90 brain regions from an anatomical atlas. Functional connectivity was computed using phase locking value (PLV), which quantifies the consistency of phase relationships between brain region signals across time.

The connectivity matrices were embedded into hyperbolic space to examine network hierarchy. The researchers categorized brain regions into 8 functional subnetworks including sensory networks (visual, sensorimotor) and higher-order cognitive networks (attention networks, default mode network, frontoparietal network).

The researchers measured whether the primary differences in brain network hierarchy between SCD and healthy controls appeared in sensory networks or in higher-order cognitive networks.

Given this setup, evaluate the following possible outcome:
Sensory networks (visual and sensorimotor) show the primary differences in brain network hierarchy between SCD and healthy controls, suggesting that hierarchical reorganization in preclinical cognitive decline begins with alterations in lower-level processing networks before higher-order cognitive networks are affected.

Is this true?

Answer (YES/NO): NO